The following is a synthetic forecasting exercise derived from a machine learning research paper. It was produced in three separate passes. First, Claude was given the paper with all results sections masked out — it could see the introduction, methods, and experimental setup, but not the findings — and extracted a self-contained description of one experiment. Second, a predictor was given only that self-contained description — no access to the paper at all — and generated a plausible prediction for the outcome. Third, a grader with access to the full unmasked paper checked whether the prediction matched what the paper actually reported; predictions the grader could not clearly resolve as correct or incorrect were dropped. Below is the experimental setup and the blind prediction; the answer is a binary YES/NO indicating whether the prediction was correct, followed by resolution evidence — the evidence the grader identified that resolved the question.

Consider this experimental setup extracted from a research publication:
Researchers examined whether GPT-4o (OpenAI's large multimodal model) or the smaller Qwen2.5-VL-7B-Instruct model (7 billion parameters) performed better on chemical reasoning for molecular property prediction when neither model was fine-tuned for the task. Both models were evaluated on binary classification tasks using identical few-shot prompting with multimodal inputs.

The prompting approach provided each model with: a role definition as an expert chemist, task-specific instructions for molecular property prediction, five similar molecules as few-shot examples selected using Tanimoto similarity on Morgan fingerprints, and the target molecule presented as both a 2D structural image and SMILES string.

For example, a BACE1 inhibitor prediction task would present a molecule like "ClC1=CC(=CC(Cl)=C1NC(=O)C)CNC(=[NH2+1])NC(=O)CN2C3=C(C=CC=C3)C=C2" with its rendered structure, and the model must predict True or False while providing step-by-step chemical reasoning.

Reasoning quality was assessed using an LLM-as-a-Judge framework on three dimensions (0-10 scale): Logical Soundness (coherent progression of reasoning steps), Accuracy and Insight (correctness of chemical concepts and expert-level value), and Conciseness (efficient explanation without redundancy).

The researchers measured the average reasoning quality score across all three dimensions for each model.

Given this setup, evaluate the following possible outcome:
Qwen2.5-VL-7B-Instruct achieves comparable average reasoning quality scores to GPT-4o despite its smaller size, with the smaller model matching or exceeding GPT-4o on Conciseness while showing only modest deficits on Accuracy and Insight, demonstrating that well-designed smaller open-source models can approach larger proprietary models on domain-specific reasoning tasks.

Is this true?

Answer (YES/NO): NO